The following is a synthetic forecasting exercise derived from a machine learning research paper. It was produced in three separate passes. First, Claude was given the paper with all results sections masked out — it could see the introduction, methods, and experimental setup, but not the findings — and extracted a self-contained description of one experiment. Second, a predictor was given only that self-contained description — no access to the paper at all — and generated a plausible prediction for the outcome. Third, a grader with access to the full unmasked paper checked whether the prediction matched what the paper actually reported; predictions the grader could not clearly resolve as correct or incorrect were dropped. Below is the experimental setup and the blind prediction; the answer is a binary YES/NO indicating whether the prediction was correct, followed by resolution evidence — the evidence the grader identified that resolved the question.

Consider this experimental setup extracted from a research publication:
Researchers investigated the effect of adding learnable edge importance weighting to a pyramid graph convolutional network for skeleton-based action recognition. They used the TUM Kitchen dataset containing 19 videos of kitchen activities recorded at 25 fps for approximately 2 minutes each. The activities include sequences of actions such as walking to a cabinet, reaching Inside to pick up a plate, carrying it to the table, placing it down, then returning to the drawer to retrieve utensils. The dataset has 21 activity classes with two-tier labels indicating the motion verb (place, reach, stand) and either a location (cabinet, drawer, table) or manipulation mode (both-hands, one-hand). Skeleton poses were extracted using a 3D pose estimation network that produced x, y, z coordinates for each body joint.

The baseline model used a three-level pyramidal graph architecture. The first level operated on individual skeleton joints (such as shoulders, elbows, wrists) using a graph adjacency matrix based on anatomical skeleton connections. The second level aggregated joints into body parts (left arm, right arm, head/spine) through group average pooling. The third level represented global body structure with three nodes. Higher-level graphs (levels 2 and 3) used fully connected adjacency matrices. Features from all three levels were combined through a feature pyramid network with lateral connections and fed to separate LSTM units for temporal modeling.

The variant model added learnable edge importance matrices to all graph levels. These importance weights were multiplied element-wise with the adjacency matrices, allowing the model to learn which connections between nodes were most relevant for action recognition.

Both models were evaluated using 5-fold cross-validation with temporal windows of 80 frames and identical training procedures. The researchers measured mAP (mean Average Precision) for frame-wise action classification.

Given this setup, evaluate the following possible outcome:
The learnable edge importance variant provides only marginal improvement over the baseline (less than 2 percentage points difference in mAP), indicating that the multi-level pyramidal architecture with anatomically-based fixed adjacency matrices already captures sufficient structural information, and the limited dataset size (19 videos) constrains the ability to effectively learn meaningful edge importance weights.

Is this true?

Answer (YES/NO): NO